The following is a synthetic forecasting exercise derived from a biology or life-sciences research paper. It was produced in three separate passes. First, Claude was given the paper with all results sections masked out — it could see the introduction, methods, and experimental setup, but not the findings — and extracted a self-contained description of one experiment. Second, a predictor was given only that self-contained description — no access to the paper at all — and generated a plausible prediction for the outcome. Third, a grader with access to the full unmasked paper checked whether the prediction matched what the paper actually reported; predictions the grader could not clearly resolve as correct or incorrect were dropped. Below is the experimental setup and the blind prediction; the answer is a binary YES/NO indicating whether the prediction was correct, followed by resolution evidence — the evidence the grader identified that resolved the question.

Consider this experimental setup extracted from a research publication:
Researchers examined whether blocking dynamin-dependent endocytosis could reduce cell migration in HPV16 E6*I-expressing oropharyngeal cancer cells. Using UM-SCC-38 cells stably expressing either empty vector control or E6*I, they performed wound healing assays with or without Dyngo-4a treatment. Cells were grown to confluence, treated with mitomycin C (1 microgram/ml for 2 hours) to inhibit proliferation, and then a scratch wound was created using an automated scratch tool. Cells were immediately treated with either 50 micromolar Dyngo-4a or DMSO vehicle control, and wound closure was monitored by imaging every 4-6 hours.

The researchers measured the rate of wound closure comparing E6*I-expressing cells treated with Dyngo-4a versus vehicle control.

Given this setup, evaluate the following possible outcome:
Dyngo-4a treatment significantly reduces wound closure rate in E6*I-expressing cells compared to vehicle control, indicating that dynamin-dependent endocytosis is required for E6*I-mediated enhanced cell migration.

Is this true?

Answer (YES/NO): YES